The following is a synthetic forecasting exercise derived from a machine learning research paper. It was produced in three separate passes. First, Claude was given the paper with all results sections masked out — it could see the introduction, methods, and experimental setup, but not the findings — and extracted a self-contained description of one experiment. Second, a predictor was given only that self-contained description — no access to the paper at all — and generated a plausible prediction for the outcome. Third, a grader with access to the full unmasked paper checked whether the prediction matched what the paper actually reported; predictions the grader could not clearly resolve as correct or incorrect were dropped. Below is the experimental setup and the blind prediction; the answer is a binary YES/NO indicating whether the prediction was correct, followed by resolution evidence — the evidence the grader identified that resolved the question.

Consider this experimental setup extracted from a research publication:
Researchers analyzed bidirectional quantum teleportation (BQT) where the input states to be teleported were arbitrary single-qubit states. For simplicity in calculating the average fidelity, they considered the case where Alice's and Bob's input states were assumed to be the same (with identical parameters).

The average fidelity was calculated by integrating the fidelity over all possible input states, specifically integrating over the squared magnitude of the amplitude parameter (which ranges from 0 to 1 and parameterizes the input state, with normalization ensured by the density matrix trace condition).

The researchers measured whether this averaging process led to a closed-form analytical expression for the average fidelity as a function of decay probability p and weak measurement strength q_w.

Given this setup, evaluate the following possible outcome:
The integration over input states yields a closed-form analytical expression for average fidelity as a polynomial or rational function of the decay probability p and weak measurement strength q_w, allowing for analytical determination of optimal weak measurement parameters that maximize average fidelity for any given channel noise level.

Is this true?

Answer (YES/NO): NO